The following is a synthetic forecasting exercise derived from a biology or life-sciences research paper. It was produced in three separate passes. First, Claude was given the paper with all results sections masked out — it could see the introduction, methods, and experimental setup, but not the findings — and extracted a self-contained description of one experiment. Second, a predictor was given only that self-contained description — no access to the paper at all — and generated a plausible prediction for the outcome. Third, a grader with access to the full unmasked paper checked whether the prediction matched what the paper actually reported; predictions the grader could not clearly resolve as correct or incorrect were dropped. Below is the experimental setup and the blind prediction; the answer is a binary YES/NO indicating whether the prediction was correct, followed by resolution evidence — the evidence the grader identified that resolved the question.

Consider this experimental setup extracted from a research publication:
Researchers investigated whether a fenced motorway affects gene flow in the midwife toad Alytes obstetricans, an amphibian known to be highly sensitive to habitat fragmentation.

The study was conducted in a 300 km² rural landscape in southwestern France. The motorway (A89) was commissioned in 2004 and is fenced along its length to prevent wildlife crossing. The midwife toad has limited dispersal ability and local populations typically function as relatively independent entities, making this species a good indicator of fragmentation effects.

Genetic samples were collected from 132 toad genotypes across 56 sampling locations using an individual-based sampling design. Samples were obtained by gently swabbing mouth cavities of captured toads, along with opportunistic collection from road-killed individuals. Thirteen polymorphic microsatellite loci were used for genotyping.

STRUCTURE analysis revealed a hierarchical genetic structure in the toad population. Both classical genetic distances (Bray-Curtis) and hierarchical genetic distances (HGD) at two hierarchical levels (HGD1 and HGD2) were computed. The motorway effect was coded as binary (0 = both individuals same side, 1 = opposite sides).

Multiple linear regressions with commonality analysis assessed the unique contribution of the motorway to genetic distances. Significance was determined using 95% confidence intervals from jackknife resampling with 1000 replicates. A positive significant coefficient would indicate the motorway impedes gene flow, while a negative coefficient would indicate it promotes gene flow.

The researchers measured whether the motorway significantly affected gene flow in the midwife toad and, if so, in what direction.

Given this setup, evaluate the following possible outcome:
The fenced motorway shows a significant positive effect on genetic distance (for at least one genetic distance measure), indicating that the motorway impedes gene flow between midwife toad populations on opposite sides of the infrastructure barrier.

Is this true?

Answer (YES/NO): NO